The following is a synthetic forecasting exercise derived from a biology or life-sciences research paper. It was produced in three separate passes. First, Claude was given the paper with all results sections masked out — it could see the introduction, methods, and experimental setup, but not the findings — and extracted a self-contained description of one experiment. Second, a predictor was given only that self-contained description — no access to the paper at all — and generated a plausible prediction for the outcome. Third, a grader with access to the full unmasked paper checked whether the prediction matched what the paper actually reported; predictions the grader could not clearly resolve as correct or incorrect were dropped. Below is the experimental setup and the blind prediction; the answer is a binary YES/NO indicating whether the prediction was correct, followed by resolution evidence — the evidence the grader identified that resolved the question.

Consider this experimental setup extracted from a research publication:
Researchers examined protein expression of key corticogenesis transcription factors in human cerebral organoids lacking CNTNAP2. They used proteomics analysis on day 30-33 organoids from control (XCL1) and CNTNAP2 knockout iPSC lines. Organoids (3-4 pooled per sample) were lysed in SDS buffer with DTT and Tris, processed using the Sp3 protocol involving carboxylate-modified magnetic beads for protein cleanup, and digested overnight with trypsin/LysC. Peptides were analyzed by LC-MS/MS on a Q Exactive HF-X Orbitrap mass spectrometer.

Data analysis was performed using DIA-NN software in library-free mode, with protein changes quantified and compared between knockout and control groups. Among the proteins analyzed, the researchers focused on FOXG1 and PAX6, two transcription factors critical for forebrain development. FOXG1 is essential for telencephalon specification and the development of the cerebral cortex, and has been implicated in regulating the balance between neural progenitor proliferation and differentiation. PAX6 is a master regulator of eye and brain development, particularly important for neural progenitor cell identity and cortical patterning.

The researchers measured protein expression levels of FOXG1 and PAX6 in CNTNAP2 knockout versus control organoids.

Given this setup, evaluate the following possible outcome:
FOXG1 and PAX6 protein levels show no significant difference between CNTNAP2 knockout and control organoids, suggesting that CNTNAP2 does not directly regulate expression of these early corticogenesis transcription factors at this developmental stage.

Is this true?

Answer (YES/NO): NO